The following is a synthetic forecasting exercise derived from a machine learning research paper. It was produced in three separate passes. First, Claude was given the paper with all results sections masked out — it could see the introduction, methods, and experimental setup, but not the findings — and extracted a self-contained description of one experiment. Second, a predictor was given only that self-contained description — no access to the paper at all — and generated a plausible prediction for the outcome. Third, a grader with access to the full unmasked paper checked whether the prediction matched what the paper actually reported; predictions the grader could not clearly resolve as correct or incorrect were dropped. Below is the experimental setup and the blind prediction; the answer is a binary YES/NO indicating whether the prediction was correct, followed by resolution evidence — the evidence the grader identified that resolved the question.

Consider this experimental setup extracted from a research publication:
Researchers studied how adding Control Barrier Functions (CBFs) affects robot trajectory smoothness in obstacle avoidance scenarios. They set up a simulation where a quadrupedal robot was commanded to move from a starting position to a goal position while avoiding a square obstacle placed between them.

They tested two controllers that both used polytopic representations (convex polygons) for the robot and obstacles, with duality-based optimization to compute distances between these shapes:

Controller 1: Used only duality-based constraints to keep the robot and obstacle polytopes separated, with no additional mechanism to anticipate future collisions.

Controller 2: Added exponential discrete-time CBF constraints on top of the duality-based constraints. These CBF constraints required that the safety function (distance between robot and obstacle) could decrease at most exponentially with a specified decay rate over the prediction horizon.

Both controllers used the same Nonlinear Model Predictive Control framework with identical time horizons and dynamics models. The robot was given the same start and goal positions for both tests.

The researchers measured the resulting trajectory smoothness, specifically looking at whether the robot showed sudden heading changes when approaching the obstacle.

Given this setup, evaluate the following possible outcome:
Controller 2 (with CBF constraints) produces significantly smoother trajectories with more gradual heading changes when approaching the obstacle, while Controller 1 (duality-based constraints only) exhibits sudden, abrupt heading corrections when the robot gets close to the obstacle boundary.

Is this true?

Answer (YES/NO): YES